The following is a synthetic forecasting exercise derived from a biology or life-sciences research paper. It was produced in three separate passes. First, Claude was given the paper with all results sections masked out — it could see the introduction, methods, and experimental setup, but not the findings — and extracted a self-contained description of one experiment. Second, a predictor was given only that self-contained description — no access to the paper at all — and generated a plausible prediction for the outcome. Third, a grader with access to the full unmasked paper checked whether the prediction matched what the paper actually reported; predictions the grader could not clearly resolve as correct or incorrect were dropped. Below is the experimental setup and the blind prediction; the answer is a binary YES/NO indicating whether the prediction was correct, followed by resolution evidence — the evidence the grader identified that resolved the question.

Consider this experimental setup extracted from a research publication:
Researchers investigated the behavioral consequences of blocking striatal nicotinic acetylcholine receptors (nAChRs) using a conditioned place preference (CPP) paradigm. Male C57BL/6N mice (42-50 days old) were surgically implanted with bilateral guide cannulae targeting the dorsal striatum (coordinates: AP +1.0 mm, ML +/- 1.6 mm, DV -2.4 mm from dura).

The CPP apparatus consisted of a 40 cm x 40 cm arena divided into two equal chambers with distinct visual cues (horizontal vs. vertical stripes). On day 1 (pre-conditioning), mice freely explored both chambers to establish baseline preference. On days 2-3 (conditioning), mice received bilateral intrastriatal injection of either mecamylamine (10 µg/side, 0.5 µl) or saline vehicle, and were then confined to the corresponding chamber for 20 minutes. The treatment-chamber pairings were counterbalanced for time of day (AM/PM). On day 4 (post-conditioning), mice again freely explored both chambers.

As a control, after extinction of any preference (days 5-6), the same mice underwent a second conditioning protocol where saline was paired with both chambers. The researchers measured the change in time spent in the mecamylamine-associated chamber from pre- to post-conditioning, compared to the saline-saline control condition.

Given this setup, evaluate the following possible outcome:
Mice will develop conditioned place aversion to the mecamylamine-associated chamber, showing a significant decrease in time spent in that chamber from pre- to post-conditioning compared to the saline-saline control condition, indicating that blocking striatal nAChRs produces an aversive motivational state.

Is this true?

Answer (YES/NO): NO